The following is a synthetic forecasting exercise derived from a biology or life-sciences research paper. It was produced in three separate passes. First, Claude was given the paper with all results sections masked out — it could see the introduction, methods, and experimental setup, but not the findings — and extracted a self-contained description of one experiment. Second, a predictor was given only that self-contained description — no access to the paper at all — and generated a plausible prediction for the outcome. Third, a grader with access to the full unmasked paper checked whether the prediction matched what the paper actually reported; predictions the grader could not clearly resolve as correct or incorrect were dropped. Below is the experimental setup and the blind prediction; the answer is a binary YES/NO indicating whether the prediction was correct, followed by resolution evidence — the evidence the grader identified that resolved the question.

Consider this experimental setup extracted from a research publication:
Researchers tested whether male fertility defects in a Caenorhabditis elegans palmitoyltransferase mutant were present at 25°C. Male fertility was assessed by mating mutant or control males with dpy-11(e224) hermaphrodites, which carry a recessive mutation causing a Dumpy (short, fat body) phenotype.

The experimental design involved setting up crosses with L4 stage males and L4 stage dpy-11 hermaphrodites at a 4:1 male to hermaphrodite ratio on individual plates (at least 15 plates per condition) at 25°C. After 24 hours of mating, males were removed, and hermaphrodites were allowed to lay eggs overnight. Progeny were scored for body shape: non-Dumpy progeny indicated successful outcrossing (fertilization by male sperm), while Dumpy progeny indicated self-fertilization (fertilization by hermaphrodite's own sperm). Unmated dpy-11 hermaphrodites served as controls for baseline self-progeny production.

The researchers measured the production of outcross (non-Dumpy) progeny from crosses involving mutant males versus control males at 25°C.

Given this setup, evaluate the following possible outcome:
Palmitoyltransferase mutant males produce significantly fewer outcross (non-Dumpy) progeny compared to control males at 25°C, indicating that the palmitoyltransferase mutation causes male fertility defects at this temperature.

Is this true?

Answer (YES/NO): YES